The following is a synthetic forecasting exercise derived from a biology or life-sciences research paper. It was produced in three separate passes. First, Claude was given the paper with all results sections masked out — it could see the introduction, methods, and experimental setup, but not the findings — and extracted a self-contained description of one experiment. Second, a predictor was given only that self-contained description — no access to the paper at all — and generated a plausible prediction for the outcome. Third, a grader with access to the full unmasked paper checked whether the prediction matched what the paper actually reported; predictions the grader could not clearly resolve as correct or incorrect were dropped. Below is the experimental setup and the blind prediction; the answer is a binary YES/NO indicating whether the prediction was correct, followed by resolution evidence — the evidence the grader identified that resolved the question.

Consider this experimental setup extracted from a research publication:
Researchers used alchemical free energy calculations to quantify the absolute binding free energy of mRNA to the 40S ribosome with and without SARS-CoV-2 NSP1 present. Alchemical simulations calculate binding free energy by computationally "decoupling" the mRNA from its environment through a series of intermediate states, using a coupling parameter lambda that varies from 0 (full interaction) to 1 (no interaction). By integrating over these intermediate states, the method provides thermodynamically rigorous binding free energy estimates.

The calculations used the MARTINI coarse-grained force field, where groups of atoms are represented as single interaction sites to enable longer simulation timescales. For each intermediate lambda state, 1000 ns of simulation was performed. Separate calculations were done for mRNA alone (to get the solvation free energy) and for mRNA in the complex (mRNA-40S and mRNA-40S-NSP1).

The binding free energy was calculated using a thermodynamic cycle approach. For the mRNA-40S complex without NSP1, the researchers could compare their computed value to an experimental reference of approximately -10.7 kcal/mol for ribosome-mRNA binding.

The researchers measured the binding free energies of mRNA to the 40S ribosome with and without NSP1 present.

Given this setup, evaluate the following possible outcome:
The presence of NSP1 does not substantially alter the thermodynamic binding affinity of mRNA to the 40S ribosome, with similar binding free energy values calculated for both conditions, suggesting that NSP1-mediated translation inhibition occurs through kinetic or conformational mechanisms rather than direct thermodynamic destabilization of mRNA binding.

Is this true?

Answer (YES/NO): NO